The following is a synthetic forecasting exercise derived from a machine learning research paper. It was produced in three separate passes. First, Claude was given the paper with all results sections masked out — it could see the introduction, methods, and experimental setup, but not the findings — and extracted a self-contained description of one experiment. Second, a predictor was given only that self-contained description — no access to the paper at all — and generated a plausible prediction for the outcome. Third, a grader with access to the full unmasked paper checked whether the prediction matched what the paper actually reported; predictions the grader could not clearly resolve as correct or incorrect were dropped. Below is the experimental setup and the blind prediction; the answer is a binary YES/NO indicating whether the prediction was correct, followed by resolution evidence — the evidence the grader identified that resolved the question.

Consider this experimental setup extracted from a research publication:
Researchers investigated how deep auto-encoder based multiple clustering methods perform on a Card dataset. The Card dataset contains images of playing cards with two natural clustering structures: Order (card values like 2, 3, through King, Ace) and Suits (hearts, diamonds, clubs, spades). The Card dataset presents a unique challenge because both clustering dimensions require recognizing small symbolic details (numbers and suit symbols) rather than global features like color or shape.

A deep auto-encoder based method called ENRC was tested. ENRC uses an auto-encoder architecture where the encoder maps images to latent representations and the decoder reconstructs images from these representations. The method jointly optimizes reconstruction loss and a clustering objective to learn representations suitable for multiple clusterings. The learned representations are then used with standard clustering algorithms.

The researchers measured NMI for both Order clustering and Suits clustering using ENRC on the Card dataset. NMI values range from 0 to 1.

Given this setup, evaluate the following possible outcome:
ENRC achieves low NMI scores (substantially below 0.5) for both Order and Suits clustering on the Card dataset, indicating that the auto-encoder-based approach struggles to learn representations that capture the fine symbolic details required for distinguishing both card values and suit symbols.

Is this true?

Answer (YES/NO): YES